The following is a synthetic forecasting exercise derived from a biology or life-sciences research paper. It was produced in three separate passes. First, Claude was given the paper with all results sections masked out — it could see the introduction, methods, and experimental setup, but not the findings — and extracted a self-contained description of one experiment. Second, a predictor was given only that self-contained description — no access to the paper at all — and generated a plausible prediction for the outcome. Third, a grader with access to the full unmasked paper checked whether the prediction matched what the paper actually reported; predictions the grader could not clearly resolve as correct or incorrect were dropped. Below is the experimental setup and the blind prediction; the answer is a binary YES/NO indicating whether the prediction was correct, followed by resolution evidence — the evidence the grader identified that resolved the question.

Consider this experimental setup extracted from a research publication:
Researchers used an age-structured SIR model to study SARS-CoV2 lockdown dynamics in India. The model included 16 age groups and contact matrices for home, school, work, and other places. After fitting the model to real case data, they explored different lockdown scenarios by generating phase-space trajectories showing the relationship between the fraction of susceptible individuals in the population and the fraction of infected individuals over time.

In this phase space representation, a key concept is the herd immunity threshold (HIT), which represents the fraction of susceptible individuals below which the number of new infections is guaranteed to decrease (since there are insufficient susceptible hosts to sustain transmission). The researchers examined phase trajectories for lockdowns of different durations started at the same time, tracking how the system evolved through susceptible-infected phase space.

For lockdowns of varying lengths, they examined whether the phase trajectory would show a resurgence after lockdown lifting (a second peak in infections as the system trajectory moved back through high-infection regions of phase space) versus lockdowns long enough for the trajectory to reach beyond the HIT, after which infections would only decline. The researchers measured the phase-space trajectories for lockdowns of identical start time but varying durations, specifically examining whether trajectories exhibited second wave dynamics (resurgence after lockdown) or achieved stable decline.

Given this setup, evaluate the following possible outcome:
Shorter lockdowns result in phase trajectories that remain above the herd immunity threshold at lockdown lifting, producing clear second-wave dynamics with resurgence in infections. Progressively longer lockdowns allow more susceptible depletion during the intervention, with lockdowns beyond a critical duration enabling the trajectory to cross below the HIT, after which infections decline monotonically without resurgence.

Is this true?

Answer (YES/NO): YES